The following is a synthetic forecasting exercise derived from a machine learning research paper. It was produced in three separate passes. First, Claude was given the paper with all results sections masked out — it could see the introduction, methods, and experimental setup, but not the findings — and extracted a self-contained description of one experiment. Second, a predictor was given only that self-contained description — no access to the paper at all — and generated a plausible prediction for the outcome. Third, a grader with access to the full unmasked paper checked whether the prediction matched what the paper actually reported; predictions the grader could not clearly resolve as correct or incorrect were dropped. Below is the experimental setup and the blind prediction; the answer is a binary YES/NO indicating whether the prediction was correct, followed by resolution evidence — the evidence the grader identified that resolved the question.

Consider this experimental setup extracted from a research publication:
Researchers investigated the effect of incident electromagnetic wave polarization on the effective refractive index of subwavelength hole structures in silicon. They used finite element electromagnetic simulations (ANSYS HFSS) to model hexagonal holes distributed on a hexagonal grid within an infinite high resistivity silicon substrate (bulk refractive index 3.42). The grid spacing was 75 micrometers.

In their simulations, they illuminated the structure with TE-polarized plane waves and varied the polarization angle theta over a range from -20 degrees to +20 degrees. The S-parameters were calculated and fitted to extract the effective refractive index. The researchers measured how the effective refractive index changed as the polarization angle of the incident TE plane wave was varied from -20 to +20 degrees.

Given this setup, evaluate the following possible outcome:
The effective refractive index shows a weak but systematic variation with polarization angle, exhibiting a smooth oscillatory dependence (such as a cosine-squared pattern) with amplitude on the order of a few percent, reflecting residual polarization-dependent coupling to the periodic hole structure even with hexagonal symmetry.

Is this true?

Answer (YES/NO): NO